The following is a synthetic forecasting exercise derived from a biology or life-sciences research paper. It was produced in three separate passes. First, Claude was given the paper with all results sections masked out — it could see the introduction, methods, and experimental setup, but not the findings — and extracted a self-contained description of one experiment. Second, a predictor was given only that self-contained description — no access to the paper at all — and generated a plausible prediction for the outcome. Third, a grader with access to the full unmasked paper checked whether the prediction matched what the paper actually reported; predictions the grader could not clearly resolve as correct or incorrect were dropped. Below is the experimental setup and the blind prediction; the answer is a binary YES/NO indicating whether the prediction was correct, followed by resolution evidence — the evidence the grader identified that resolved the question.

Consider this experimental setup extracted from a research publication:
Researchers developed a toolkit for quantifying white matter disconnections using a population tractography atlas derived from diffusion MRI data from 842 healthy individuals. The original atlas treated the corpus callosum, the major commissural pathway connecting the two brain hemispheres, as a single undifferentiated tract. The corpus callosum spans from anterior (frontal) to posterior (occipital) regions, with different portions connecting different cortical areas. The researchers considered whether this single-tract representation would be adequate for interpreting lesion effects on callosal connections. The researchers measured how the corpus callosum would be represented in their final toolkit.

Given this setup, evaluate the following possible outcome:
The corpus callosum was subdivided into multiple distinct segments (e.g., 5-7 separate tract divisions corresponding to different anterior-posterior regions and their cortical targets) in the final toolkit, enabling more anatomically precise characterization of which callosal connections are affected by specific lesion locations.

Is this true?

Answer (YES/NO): YES